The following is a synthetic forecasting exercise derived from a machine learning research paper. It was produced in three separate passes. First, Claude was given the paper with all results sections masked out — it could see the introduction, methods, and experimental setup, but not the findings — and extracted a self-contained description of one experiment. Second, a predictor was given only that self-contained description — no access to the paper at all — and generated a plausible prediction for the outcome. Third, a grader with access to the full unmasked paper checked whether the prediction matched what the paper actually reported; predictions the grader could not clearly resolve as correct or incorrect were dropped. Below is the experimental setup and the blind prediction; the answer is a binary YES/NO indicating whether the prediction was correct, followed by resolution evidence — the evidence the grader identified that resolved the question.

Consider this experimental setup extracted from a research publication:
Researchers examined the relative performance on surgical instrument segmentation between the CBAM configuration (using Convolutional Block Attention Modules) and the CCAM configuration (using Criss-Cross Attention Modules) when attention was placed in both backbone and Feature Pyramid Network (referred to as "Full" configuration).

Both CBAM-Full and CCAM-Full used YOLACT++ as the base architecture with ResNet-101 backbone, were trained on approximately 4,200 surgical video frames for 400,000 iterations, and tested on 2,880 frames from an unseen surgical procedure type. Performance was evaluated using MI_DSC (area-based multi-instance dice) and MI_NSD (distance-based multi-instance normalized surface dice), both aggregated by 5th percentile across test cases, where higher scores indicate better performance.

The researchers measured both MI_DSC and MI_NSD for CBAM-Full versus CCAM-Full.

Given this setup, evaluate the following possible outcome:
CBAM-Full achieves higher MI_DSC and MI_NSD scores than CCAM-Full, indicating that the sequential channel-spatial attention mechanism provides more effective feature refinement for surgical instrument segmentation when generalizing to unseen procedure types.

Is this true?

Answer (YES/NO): YES